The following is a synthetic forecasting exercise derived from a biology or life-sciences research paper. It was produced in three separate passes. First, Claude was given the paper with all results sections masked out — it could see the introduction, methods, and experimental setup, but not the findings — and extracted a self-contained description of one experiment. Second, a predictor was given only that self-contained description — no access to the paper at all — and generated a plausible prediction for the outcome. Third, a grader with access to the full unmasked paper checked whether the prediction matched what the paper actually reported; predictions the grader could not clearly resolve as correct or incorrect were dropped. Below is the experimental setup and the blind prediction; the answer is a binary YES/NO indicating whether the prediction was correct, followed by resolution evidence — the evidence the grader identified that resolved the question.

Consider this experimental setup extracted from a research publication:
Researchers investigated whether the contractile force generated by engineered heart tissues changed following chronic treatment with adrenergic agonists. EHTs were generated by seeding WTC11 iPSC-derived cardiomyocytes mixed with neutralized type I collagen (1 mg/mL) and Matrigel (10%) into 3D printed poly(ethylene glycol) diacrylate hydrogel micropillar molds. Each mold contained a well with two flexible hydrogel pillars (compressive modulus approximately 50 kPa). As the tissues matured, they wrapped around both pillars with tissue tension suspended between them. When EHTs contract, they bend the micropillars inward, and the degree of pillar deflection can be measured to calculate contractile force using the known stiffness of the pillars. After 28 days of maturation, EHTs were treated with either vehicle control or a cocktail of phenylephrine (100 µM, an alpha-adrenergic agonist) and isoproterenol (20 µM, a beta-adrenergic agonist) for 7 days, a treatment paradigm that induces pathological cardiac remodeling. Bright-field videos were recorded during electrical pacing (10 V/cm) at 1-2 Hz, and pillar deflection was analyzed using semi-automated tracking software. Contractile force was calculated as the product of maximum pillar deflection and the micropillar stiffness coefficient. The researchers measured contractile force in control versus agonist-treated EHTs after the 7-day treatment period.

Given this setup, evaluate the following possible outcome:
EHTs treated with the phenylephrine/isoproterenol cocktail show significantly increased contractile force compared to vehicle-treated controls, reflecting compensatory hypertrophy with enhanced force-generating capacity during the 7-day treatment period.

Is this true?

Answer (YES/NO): YES